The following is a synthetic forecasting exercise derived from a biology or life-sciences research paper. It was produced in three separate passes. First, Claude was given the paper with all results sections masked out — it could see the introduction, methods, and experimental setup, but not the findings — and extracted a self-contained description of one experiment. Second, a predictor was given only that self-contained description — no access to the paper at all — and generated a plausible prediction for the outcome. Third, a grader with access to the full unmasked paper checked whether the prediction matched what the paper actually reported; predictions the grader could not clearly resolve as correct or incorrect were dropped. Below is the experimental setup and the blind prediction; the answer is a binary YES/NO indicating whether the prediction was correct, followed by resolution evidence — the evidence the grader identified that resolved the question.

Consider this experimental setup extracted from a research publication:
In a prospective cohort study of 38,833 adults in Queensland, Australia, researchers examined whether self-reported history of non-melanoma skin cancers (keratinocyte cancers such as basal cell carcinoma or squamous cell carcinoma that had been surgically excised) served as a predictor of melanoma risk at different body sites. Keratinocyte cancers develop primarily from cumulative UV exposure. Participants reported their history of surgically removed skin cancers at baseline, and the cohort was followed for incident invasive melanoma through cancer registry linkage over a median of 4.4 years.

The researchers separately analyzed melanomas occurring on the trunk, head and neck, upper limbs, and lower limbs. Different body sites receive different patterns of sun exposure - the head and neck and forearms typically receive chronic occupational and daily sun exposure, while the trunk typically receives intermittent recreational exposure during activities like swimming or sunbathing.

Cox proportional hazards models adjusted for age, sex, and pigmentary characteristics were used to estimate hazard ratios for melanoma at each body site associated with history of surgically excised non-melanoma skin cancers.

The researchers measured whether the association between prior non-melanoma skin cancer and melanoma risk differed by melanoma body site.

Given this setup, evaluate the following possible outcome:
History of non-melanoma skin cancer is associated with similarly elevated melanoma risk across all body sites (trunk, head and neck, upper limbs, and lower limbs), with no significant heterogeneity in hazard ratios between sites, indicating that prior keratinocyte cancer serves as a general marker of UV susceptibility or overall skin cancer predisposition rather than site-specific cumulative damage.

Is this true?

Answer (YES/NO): NO